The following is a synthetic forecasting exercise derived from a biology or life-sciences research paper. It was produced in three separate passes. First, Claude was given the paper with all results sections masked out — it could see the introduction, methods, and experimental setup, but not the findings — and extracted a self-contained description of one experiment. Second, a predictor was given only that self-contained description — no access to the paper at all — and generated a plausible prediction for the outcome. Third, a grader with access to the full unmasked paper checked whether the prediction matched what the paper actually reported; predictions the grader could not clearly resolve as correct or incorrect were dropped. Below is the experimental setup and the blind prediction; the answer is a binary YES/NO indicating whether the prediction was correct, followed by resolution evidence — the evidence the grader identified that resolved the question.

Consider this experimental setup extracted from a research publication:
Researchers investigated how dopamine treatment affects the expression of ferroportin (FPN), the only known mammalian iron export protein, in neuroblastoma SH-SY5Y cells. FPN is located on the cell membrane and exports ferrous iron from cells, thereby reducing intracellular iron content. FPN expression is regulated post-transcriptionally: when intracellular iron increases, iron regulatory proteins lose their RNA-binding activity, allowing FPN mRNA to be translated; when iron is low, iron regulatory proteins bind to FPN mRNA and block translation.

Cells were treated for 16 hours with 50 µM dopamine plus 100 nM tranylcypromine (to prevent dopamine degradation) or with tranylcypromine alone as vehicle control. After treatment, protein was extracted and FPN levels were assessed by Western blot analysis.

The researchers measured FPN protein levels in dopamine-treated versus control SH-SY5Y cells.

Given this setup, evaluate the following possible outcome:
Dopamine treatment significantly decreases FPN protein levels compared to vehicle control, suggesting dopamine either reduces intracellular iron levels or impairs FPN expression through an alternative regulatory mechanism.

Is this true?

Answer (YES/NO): NO